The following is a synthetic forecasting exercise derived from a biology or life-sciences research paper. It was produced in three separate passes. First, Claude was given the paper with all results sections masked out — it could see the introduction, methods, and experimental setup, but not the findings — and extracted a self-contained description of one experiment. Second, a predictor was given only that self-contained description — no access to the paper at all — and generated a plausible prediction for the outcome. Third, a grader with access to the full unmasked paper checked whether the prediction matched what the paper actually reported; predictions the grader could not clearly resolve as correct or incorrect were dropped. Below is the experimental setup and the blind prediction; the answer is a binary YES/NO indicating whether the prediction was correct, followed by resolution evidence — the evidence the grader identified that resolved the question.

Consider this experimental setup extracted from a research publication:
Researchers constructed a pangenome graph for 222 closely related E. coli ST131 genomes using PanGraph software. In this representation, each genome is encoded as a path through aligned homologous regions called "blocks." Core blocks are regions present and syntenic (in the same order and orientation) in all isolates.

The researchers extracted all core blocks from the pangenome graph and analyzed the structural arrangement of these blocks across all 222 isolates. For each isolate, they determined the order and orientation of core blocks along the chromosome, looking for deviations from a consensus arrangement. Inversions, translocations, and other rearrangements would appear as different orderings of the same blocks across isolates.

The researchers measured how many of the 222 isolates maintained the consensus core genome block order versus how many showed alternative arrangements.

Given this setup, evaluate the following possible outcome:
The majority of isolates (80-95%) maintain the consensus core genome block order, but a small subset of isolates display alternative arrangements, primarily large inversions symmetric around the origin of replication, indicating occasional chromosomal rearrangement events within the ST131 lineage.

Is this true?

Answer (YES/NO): YES